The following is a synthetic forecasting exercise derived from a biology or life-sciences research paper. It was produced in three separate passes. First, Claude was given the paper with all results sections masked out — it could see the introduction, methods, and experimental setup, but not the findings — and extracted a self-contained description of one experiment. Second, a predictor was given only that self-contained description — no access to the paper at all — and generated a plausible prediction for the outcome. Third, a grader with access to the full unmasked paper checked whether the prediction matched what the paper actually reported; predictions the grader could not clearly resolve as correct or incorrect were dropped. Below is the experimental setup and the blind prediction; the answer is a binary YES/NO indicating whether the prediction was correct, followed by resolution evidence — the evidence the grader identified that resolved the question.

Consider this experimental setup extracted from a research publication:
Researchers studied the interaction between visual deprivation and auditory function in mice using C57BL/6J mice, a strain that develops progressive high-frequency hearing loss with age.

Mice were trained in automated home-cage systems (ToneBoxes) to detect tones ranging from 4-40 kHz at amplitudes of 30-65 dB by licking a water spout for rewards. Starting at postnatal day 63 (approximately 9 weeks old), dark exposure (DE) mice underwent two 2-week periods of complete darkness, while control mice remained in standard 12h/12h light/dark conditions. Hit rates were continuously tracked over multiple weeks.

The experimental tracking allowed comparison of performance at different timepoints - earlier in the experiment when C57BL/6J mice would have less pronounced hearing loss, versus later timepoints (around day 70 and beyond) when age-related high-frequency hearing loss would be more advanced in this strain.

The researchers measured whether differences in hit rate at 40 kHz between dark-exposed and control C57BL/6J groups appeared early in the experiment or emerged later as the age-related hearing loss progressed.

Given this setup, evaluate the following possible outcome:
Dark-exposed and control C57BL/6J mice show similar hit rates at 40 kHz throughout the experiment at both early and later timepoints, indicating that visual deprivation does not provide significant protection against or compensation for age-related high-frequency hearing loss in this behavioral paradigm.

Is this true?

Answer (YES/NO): NO